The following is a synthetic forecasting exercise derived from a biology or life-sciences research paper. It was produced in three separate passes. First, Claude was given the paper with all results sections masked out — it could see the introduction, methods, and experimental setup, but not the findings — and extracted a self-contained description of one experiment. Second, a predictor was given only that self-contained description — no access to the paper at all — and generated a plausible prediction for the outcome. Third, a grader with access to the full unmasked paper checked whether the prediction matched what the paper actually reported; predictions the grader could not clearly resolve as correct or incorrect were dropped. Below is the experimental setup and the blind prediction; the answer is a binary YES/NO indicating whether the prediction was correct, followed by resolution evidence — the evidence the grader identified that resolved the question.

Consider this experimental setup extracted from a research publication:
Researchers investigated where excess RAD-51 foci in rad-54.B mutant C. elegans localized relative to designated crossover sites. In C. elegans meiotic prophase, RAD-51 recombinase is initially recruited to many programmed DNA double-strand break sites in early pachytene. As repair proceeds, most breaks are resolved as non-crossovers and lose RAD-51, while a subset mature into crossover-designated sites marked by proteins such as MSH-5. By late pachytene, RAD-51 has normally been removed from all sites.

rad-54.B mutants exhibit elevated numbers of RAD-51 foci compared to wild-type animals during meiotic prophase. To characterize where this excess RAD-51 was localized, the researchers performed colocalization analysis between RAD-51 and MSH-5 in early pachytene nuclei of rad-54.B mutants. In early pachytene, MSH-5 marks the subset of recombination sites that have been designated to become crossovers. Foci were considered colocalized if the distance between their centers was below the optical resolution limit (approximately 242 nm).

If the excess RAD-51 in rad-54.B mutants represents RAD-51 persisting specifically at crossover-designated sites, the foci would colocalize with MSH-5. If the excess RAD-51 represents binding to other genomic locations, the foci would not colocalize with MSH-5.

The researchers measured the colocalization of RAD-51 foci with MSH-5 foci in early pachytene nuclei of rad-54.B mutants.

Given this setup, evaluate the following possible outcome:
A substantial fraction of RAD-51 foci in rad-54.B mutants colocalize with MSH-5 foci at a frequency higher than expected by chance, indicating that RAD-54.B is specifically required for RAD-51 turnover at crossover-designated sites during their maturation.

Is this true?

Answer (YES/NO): NO